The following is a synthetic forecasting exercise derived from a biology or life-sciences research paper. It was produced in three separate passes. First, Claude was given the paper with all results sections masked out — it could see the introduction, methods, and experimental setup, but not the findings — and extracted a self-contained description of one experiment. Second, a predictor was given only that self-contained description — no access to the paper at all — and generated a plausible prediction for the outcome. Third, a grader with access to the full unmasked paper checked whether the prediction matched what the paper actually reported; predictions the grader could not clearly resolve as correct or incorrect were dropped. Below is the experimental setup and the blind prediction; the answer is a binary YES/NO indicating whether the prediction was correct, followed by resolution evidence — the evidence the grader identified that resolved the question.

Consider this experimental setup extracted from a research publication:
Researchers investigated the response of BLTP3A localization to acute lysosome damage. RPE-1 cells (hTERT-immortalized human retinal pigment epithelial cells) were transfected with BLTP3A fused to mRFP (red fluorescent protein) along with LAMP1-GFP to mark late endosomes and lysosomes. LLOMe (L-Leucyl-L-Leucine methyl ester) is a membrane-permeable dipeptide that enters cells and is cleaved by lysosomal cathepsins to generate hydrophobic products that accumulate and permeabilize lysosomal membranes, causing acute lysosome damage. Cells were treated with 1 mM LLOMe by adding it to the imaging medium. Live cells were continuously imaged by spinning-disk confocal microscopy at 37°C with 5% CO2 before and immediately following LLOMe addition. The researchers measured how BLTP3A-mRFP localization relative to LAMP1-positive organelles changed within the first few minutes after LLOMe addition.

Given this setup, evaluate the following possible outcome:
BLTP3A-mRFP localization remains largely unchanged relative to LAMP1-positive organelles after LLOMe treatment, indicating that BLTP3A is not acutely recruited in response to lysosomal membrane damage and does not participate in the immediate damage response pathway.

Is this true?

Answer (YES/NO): NO